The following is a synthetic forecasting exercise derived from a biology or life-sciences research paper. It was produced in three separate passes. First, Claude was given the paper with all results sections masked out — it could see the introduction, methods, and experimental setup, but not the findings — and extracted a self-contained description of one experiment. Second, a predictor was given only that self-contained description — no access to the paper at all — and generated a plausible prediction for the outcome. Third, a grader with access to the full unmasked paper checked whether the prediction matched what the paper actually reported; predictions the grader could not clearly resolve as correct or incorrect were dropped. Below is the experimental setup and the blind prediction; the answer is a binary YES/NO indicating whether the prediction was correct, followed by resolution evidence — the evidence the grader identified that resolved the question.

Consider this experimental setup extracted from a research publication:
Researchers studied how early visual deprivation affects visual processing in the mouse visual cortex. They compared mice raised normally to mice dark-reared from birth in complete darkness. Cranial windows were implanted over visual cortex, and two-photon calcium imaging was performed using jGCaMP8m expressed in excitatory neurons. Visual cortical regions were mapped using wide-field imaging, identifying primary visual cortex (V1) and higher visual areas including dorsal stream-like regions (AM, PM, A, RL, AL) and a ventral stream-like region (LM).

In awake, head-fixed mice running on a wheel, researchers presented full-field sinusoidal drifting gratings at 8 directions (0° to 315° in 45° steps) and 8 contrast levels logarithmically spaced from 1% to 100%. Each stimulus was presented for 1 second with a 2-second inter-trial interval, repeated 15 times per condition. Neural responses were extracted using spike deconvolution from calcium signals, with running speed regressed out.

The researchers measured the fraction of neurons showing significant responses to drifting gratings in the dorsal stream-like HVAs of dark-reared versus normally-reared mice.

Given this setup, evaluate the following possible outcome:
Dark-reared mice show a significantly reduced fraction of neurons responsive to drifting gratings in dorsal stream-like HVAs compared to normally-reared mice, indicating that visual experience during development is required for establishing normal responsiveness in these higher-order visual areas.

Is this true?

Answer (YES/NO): NO